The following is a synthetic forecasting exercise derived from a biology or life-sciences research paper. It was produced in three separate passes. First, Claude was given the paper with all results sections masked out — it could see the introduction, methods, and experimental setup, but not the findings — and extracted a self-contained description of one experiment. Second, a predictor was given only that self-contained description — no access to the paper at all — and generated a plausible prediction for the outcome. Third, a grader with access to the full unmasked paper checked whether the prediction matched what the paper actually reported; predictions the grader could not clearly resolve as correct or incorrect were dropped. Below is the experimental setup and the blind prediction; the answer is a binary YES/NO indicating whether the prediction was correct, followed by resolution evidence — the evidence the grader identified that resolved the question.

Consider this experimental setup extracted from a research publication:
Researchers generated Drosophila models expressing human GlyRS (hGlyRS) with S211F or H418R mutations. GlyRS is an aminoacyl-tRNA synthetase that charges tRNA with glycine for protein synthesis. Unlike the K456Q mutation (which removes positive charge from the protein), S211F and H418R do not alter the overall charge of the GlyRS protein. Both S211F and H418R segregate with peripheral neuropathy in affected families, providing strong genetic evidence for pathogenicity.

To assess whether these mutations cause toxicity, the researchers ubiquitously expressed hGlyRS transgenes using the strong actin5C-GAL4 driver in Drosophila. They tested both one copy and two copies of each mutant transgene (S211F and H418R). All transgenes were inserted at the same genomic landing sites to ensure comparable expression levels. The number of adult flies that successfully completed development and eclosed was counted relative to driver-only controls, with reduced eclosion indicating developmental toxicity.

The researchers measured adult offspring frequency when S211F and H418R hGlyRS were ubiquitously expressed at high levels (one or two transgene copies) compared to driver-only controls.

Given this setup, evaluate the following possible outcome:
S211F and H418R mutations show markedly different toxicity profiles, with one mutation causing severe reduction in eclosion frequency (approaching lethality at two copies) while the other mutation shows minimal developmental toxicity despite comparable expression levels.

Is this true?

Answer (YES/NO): NO